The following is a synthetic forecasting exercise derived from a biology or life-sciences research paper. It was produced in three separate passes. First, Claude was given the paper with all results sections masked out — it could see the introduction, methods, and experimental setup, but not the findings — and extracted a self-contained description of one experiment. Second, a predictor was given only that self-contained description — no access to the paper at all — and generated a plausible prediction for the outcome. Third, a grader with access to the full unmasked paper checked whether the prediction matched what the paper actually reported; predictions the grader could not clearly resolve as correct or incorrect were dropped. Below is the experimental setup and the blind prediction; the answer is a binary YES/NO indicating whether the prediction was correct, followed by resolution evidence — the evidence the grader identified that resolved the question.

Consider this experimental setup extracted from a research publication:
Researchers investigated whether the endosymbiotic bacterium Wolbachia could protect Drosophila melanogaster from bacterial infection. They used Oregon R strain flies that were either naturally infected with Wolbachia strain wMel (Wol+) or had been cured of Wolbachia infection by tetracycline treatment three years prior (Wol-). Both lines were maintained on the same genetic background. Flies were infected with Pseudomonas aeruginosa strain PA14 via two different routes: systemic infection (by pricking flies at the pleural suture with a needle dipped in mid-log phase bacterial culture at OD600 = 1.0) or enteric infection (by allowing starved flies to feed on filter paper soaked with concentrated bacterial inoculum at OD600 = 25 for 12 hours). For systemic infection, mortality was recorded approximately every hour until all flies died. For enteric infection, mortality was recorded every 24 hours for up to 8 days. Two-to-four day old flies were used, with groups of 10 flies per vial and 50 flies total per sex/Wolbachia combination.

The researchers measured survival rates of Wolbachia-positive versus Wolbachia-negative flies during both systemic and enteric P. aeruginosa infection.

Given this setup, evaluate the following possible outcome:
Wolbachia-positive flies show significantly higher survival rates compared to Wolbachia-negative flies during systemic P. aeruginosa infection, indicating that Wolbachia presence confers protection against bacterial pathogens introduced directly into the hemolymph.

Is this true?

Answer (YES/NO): NO